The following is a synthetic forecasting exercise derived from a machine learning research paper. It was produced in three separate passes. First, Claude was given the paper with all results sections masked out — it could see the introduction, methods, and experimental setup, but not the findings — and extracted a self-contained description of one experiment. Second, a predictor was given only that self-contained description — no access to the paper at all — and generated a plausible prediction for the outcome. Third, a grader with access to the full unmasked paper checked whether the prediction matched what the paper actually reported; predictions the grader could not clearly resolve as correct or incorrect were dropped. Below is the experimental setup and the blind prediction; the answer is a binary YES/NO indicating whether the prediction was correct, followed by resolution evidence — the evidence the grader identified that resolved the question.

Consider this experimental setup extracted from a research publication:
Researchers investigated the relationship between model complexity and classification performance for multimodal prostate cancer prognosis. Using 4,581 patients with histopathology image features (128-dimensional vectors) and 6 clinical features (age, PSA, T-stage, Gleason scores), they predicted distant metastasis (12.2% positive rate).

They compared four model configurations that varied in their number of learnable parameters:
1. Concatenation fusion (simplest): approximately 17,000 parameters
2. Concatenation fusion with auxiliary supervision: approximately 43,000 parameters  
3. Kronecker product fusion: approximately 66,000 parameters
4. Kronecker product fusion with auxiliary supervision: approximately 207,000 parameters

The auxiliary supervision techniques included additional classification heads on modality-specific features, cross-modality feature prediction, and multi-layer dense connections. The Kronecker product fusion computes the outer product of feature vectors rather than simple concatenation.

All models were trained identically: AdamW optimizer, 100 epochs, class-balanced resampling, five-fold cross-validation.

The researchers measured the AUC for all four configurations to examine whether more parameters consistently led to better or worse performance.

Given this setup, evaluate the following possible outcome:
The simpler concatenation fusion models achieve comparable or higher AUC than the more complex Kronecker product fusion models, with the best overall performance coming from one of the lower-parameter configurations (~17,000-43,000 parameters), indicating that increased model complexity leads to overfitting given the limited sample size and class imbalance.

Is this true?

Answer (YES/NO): YES